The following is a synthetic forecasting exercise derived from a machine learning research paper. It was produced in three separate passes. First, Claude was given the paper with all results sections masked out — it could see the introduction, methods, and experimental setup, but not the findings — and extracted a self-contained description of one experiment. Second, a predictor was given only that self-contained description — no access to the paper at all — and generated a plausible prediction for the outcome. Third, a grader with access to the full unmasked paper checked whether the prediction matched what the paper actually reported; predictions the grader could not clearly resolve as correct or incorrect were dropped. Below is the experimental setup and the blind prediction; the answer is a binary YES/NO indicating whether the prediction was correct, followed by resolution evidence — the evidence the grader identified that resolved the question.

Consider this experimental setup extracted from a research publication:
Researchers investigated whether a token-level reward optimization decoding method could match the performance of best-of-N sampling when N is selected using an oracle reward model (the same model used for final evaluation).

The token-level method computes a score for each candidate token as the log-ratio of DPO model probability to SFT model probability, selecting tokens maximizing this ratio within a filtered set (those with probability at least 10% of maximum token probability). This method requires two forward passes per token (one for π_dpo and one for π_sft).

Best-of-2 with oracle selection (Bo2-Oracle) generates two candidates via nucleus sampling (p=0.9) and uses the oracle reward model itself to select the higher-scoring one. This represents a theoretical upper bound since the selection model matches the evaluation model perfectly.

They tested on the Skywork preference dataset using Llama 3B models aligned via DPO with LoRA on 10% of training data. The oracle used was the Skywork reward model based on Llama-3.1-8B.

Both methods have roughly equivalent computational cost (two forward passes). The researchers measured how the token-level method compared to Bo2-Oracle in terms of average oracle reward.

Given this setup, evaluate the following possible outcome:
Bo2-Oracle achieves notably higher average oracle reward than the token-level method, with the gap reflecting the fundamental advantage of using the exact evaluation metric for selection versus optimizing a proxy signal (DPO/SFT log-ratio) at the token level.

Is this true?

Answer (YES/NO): NO